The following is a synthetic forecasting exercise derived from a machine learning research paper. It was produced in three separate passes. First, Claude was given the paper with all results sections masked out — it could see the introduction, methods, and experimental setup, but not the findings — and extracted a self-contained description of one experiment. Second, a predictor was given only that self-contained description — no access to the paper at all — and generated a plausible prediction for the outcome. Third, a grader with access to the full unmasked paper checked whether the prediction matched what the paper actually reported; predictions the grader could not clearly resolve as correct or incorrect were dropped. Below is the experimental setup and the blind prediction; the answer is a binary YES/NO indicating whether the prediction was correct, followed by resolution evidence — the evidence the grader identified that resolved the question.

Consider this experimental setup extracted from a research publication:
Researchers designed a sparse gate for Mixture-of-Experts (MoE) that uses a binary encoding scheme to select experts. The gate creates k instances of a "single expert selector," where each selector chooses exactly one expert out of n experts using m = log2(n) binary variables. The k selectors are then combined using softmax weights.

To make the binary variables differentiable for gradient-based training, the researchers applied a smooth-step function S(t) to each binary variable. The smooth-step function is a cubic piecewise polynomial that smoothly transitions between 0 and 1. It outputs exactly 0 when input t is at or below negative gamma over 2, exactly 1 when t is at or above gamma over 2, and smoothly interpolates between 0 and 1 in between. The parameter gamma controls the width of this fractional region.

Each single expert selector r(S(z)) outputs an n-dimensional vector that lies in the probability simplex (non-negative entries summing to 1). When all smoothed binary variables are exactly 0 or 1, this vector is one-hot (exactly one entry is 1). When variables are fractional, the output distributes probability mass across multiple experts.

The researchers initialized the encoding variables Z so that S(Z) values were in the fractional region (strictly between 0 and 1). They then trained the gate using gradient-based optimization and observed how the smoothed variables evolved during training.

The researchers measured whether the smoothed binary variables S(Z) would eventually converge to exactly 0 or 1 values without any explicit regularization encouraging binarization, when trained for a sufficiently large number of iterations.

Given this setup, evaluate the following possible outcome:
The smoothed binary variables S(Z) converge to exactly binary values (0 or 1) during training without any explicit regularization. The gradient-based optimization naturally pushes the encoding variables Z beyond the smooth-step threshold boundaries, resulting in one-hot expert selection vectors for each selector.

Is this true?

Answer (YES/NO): YES